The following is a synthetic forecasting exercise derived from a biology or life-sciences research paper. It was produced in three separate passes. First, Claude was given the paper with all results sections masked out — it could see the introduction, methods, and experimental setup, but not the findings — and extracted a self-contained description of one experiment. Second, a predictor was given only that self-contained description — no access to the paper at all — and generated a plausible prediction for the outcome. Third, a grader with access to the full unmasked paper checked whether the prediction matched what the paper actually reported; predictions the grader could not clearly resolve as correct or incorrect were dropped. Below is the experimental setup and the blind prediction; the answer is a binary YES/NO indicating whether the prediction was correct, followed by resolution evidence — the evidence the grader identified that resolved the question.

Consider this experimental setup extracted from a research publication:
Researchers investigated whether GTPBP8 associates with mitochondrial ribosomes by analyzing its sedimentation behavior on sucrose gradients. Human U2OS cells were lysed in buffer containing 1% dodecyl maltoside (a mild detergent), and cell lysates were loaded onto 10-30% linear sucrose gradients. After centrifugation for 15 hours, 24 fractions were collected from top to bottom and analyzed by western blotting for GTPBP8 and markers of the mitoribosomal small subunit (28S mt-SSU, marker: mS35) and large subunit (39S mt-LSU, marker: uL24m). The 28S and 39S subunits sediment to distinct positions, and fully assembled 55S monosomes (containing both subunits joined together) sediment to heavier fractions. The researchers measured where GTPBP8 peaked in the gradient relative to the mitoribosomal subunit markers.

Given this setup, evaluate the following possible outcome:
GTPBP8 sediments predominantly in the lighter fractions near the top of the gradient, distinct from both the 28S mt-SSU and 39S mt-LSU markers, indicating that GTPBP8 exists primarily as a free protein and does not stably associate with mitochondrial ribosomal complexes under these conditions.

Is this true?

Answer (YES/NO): NO